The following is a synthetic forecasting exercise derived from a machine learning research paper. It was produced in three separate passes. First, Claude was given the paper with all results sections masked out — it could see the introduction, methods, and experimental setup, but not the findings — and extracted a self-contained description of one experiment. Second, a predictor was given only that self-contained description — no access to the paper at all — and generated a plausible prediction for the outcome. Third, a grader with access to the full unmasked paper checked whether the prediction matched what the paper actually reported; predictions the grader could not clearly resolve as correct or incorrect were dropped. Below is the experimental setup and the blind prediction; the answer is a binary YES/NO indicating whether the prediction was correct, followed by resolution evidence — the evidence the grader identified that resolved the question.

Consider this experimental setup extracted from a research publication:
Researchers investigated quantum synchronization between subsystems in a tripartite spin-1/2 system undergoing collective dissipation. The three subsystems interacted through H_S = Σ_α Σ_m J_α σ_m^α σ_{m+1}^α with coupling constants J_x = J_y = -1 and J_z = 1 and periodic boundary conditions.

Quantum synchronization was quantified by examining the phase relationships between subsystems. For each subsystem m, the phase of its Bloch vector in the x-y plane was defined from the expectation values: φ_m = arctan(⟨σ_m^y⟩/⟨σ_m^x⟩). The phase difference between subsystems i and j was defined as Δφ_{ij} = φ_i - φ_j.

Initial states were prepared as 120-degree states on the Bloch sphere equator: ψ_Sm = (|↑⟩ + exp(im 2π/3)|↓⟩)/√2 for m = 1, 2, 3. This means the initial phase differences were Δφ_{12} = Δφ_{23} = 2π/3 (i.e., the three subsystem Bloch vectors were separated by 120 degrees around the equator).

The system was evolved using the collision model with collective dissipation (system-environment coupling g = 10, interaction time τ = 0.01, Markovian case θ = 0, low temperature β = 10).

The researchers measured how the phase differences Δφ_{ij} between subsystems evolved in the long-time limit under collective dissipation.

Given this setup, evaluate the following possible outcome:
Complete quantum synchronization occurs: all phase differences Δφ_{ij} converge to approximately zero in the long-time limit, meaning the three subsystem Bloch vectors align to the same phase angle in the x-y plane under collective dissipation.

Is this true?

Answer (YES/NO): NO